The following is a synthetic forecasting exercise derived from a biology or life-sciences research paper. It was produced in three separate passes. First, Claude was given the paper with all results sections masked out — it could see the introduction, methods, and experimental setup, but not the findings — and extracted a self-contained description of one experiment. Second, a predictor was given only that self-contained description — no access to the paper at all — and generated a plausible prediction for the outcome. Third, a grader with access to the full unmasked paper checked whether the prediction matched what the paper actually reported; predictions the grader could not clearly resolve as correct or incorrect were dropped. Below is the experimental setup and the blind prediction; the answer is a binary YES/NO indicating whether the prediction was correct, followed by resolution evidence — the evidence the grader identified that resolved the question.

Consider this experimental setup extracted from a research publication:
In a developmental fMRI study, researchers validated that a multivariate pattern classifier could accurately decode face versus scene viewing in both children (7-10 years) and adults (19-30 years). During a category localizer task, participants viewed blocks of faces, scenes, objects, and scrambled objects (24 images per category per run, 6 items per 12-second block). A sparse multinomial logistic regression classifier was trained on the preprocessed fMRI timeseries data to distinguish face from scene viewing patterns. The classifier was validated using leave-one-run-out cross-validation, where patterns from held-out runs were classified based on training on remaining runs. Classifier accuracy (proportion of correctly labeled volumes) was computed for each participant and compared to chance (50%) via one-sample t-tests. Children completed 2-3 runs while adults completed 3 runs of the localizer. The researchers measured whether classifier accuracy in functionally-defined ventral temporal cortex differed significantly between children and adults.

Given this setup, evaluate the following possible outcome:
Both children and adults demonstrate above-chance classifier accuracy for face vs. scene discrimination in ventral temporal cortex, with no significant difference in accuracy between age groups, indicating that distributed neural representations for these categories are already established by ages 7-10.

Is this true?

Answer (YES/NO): YES